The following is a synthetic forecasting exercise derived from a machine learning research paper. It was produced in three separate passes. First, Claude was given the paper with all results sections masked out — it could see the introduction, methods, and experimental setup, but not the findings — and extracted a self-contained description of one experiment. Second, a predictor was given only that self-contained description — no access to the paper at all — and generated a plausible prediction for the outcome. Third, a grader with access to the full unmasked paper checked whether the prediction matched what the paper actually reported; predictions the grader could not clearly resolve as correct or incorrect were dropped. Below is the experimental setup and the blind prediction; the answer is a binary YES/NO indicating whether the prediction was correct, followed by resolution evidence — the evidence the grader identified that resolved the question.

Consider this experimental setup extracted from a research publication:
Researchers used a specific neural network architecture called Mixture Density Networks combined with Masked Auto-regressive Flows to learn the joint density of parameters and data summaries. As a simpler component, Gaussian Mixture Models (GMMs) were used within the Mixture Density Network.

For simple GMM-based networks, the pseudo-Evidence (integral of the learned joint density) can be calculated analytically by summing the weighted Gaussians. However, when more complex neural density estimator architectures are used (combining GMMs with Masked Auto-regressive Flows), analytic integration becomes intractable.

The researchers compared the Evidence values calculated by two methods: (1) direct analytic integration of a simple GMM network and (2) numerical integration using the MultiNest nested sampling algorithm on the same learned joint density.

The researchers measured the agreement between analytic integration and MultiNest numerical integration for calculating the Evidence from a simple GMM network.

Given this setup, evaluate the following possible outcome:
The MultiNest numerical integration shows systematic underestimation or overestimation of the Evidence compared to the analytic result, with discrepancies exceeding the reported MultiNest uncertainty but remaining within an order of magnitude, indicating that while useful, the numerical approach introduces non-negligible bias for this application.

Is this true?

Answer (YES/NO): NO